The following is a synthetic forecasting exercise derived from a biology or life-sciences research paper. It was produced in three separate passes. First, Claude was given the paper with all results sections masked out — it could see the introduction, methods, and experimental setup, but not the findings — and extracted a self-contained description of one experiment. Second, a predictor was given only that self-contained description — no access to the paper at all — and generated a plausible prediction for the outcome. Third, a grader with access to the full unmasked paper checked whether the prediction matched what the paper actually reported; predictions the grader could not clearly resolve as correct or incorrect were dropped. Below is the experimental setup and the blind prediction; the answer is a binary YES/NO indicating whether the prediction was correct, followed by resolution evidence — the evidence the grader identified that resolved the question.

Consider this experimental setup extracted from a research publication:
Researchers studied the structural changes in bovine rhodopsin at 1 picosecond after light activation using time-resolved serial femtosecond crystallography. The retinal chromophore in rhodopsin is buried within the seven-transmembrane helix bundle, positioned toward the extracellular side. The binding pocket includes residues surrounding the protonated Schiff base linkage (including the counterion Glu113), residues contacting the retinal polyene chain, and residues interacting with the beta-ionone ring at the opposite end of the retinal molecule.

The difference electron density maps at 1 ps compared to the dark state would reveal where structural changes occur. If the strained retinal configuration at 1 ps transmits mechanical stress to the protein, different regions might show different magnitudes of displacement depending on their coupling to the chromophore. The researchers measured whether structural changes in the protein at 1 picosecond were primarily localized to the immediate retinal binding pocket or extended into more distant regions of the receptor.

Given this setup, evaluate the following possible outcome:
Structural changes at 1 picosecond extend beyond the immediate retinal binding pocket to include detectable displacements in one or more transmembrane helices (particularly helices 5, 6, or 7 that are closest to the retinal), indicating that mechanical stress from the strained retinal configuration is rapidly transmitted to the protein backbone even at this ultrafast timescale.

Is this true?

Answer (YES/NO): YES